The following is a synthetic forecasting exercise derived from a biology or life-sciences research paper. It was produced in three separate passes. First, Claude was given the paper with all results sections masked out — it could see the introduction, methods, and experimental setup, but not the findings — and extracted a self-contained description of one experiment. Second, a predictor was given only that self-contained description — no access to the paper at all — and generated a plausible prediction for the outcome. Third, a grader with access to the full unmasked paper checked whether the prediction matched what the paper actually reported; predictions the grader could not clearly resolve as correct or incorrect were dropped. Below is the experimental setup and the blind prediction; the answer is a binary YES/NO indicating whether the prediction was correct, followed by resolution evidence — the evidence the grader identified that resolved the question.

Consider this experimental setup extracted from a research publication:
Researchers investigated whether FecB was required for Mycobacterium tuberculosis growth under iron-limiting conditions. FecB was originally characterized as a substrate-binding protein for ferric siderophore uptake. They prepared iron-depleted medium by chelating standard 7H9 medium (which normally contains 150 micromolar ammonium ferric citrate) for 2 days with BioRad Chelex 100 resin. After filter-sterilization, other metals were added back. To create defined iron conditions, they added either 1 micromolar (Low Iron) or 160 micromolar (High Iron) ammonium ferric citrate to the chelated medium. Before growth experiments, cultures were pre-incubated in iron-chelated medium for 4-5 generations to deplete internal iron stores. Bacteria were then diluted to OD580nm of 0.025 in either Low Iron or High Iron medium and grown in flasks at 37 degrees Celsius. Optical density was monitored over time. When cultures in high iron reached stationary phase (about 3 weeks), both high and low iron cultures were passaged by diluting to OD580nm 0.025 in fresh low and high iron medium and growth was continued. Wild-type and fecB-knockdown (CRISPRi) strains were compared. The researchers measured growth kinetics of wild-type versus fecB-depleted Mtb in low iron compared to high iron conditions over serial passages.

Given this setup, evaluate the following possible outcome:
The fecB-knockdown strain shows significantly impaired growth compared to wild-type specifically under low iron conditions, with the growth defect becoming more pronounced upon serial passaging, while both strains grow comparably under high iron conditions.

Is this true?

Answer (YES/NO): NO